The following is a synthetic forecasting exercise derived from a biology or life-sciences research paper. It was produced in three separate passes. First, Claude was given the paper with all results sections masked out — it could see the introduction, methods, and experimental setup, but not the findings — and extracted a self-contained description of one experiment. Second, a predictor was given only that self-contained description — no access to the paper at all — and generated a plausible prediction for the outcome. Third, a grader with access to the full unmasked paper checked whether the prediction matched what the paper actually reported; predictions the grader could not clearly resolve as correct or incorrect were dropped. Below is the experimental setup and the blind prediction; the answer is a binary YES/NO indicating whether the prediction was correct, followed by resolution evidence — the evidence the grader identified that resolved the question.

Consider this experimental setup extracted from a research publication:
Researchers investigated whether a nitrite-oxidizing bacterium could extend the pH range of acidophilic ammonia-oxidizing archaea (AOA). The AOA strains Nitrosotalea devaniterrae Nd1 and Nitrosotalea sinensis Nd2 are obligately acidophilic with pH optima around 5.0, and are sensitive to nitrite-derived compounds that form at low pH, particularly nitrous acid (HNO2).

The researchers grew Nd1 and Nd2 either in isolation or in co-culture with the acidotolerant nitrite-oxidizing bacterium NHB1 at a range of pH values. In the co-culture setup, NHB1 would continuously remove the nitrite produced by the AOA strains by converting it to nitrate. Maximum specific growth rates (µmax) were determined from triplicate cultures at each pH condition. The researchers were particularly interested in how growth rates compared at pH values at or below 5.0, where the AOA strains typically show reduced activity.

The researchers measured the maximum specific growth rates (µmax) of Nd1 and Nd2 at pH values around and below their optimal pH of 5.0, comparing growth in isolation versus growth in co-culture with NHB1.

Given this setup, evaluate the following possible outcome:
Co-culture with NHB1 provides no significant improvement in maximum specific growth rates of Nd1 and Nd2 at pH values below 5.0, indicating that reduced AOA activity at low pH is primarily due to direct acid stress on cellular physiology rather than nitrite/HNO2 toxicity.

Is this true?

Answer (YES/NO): NO